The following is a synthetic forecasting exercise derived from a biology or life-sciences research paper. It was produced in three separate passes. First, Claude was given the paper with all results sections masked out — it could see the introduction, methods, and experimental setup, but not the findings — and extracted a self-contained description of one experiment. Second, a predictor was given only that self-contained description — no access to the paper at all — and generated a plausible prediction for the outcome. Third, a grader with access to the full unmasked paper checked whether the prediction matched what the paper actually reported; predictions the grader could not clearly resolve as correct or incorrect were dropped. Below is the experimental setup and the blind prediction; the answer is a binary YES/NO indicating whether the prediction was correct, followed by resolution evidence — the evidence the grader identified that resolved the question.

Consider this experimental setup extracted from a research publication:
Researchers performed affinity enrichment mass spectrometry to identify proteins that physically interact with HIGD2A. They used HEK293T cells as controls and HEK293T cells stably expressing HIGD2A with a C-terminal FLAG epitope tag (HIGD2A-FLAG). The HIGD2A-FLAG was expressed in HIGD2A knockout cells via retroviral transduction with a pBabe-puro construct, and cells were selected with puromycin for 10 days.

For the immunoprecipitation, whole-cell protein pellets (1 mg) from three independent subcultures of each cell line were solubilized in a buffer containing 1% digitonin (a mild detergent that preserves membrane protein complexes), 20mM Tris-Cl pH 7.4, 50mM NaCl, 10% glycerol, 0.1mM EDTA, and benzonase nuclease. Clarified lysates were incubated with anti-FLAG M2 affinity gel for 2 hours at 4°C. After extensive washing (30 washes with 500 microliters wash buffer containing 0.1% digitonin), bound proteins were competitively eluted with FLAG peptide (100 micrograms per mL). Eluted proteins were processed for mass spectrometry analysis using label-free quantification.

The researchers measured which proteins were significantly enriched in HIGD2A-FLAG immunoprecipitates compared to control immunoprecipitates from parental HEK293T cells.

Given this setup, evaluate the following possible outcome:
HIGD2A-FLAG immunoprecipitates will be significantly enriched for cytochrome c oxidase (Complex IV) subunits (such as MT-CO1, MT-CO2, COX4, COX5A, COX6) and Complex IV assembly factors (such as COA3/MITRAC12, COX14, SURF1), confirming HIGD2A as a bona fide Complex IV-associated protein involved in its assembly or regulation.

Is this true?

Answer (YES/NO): YES